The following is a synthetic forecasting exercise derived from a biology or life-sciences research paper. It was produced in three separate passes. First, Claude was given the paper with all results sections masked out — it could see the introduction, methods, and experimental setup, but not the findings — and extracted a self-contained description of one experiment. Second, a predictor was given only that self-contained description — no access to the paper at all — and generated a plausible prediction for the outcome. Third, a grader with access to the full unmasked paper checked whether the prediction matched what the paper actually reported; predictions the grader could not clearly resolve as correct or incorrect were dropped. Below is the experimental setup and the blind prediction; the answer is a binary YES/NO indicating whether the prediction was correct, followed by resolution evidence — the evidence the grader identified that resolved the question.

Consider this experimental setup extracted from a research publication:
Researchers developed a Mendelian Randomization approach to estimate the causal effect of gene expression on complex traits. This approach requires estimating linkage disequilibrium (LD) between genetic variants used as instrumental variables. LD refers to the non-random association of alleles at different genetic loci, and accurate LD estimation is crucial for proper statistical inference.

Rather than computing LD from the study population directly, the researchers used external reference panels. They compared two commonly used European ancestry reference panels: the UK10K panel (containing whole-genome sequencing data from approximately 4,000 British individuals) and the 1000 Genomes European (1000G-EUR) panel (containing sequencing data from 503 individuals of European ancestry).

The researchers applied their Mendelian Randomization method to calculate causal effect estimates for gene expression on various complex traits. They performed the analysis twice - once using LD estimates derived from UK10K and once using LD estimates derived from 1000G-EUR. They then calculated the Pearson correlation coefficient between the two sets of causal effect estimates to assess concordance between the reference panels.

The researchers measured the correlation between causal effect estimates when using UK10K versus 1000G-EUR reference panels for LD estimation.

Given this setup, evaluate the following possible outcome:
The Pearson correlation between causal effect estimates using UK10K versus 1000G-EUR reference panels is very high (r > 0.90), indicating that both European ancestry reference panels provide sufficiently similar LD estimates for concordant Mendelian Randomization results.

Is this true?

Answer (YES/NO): YES